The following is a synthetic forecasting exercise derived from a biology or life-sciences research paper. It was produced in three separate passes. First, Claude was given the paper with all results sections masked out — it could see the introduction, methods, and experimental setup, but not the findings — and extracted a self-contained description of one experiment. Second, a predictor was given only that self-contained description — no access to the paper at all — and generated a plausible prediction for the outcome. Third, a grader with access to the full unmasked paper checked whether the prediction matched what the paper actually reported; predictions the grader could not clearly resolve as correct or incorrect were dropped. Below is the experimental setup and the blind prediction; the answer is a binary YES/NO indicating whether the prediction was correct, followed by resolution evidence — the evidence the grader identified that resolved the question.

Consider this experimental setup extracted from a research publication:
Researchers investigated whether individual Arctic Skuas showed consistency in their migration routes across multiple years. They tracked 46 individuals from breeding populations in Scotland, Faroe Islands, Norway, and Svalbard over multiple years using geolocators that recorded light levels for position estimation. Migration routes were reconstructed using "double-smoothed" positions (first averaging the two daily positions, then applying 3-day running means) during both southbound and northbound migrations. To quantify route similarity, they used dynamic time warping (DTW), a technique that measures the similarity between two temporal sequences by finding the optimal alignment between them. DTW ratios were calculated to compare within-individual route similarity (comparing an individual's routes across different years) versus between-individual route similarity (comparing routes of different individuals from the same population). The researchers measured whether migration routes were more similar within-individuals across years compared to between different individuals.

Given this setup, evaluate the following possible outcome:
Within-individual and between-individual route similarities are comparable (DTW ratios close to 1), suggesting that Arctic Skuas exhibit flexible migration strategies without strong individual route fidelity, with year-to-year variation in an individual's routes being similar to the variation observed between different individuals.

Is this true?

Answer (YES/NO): NO